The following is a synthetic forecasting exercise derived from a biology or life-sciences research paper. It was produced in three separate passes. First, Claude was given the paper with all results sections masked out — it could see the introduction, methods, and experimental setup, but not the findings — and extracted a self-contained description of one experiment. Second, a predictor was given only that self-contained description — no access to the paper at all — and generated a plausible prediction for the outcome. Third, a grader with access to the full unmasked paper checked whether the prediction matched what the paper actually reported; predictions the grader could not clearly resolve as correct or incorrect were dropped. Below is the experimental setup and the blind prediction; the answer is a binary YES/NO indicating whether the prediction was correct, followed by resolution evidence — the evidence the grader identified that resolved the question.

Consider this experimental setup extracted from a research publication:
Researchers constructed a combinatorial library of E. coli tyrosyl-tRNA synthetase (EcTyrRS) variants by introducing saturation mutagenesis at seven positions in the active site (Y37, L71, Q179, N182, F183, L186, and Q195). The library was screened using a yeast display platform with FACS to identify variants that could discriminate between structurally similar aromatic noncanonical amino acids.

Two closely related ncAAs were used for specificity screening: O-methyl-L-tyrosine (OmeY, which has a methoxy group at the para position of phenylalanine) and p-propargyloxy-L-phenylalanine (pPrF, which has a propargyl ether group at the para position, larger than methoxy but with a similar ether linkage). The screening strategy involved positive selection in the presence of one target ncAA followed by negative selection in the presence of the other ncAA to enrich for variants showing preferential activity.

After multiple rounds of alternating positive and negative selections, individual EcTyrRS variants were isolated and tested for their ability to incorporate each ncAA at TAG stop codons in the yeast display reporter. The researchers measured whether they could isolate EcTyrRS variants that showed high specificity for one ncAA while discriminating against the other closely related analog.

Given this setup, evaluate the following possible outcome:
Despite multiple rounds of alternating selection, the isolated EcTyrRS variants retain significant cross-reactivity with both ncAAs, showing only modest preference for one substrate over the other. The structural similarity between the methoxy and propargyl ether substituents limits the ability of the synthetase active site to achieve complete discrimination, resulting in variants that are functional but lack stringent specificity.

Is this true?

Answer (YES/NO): NO